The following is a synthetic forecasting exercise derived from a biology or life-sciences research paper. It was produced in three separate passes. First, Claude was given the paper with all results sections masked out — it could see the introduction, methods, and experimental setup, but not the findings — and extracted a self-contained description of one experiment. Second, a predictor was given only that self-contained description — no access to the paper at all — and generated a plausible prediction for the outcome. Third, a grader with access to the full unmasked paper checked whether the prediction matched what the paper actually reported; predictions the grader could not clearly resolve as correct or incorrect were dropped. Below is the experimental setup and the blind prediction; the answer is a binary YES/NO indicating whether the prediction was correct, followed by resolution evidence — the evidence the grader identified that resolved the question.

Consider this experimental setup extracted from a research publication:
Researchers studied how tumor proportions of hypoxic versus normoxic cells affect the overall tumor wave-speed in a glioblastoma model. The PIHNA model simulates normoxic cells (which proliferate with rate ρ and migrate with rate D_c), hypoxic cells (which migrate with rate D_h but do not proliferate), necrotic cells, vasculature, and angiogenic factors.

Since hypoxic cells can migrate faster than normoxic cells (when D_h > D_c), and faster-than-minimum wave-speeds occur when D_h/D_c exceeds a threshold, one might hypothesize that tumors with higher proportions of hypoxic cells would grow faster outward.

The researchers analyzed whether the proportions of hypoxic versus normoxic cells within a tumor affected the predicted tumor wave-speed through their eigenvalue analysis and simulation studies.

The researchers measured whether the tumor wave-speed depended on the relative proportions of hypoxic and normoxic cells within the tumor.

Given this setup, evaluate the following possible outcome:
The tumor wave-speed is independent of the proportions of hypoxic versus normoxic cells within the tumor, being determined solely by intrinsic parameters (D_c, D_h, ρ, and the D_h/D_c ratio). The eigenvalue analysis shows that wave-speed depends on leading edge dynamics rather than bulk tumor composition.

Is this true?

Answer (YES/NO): YES